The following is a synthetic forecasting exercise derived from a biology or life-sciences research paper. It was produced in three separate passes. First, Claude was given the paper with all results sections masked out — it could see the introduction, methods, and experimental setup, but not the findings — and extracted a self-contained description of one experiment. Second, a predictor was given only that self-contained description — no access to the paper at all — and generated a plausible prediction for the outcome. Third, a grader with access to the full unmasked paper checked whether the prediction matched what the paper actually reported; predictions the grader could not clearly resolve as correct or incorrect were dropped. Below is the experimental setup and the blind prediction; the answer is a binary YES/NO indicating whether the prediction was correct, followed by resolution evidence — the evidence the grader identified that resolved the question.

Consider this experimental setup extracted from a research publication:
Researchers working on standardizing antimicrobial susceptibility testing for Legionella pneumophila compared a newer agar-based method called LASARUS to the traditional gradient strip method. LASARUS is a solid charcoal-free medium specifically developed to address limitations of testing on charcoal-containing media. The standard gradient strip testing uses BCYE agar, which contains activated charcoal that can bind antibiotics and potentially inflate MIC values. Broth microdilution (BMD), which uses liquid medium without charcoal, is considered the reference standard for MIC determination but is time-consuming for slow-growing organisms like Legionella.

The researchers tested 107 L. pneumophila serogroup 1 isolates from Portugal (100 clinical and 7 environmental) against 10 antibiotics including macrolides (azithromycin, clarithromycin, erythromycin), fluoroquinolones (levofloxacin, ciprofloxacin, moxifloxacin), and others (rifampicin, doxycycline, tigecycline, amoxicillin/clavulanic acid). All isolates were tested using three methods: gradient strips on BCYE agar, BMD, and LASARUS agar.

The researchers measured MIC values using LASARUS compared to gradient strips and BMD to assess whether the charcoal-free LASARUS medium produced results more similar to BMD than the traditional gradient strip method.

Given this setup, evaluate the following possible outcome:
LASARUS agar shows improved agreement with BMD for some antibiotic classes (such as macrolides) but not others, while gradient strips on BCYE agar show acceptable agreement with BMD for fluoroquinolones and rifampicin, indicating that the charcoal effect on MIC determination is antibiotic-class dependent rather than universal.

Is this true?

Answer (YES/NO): NO